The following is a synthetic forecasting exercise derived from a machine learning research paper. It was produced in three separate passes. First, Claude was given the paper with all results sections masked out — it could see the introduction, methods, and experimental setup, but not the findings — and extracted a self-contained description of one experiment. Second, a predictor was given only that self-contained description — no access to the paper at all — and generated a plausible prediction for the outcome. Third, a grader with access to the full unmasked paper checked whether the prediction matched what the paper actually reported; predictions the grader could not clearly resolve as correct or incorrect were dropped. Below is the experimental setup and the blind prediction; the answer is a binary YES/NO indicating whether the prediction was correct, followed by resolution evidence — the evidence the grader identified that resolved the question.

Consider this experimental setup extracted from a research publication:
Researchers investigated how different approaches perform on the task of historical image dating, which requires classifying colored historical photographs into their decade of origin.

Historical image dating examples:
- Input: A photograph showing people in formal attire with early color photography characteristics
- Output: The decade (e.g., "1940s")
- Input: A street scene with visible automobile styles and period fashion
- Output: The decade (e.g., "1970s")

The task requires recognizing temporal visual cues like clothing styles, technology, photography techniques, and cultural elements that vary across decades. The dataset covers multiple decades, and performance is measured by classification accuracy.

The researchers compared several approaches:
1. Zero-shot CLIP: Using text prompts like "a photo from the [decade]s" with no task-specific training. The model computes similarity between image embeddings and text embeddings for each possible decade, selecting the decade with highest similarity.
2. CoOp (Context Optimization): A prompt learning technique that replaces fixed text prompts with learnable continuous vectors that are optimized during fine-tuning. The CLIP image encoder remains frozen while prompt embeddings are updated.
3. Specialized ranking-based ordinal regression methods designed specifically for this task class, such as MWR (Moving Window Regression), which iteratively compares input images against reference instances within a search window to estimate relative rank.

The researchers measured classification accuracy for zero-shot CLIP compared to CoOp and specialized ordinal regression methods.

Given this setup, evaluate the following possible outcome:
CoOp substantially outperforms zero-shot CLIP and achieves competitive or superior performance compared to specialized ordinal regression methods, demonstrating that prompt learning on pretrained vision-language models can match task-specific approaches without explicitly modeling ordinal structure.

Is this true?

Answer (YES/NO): NO